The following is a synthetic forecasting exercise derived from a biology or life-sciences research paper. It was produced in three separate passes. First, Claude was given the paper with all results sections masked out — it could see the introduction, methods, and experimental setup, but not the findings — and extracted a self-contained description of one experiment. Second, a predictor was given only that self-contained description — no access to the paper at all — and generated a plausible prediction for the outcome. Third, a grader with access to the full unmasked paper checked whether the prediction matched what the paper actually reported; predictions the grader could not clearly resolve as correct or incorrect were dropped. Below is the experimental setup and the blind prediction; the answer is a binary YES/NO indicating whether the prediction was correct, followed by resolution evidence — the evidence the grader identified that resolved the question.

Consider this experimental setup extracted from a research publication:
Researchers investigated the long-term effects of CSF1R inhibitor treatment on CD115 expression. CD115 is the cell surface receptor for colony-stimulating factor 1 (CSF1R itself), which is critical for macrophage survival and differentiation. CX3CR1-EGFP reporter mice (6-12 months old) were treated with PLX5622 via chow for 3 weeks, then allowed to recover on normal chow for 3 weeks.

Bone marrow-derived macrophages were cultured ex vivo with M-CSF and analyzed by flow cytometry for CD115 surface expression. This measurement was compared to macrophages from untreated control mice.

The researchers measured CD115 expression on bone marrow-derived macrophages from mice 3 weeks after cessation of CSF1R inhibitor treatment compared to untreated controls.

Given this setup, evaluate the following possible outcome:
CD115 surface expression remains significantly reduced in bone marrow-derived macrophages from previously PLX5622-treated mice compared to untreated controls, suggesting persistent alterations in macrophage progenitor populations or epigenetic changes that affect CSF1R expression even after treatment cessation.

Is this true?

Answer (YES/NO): YES